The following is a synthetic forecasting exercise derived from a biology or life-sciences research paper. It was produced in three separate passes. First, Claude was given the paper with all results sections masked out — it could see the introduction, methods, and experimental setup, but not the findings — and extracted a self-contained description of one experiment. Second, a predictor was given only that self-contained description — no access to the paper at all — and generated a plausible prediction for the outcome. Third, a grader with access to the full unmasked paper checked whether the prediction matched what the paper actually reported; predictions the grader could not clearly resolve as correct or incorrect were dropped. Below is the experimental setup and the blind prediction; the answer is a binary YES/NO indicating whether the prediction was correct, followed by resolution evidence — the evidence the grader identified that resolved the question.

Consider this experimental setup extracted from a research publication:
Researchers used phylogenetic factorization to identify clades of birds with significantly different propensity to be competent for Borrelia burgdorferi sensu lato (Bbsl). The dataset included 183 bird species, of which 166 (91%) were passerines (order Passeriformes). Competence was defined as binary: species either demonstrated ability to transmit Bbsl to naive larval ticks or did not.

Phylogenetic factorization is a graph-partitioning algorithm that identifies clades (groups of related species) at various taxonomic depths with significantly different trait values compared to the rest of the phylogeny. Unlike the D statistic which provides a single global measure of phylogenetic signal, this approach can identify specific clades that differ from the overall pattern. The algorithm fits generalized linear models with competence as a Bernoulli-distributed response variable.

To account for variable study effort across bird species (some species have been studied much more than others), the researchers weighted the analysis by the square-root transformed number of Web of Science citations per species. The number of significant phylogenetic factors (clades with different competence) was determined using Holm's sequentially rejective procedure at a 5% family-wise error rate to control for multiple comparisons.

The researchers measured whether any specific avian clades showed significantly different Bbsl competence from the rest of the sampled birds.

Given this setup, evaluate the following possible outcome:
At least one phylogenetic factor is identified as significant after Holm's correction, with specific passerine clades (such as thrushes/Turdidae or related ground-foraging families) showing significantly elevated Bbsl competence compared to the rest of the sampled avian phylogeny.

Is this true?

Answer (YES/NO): YES